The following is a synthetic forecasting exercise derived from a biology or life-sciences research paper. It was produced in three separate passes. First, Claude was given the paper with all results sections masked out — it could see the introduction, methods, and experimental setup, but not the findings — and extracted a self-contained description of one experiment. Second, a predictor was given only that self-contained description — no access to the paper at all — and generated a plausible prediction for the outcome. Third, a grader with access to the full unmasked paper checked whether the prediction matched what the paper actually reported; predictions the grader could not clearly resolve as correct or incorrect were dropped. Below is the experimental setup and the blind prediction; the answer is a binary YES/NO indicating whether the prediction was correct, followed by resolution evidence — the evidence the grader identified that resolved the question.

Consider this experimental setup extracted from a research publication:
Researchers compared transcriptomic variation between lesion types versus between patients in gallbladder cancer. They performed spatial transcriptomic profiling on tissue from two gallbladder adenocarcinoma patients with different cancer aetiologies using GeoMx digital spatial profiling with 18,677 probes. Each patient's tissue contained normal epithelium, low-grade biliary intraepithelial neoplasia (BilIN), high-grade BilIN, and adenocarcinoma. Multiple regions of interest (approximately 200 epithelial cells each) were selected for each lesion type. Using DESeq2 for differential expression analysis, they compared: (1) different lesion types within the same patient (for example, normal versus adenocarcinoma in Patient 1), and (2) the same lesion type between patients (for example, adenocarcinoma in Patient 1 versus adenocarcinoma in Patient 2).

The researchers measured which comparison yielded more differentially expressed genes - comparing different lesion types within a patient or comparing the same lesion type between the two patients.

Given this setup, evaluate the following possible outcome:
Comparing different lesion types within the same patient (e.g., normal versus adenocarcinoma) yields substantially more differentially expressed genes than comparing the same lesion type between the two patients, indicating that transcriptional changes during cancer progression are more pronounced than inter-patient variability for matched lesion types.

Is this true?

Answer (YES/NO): NO